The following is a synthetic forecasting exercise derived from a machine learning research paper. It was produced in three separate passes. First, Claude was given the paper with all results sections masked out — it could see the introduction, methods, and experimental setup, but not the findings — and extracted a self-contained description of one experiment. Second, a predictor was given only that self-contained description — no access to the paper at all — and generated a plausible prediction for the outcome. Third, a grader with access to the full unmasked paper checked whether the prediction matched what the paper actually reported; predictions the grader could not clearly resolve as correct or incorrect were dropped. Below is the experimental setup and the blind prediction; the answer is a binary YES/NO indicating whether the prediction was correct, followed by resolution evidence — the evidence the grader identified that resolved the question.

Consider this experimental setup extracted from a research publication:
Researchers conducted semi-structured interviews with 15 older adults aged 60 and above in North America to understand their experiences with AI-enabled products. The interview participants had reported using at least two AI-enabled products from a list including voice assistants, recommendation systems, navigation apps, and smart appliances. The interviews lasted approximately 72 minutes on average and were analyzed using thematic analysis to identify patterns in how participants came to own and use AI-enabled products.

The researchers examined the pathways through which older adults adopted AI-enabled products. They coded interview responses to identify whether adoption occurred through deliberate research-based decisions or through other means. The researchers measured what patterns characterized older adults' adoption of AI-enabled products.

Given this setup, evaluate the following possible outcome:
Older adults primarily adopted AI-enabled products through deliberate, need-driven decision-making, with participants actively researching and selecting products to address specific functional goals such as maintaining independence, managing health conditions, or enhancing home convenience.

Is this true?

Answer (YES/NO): NO